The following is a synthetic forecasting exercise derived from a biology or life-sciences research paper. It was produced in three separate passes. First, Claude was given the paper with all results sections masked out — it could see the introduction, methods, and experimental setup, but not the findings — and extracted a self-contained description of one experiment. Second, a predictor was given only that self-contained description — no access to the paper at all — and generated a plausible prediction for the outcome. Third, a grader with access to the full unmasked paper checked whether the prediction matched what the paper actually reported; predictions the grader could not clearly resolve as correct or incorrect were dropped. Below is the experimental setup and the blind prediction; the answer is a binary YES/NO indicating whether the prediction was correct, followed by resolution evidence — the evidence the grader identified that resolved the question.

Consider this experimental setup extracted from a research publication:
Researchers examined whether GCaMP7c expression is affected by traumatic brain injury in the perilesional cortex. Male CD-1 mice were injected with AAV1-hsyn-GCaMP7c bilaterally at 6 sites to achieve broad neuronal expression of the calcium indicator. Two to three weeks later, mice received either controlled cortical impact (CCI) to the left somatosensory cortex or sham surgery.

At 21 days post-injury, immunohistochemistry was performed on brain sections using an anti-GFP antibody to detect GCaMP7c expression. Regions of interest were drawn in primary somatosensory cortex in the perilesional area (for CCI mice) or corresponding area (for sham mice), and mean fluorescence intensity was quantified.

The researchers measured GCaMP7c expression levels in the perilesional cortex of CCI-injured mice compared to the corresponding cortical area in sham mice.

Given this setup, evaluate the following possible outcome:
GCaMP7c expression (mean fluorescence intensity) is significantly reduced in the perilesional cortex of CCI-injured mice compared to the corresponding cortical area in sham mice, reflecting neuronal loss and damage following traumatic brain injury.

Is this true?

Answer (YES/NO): NO